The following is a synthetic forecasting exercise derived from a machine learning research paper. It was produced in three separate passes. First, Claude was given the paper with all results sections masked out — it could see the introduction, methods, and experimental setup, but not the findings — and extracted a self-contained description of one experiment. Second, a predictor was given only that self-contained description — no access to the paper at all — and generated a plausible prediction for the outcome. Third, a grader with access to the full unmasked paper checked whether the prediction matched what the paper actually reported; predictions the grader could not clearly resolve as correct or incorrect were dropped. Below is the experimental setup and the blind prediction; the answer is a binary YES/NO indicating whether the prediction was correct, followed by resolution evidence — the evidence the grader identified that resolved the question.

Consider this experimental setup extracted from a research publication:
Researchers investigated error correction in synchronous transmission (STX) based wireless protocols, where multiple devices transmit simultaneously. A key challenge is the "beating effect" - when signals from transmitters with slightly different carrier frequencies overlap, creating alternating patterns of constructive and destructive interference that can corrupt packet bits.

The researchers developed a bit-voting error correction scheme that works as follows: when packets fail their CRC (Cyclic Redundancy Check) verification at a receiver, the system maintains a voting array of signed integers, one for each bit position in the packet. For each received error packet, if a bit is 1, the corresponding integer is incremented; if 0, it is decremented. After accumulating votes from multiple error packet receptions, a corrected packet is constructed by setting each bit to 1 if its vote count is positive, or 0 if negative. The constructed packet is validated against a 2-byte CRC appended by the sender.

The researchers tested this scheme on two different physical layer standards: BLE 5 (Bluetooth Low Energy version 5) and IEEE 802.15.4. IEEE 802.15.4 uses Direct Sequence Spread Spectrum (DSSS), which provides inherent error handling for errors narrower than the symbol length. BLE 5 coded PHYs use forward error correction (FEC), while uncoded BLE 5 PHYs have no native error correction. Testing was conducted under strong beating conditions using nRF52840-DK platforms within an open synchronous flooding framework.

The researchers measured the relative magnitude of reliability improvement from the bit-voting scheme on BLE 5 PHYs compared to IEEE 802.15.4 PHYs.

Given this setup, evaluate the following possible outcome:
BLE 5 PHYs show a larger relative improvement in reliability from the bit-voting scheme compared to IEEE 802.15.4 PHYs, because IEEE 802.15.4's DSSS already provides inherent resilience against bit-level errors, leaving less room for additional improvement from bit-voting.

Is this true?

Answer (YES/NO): YES